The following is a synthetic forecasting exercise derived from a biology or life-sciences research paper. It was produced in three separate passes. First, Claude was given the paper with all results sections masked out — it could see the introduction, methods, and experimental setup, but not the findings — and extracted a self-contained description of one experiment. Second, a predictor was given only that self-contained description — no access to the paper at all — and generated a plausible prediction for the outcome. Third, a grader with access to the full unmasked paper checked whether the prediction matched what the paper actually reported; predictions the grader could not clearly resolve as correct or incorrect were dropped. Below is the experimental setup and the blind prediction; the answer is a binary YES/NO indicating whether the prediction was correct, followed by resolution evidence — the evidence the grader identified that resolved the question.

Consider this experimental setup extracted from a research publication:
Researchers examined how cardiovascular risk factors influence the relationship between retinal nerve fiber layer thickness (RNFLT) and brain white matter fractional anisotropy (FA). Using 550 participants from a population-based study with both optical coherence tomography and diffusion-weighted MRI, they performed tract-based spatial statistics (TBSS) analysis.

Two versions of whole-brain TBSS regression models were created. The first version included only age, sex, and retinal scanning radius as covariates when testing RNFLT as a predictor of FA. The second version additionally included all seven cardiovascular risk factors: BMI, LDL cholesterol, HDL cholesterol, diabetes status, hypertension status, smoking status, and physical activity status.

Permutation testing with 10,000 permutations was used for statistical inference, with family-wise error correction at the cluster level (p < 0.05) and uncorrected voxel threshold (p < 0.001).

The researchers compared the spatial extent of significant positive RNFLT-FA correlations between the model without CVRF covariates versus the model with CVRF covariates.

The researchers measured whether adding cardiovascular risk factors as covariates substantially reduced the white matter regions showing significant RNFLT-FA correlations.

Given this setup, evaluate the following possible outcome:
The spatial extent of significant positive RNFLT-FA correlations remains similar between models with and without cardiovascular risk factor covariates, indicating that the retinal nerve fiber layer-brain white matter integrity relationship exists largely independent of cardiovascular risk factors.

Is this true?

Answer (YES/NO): YES